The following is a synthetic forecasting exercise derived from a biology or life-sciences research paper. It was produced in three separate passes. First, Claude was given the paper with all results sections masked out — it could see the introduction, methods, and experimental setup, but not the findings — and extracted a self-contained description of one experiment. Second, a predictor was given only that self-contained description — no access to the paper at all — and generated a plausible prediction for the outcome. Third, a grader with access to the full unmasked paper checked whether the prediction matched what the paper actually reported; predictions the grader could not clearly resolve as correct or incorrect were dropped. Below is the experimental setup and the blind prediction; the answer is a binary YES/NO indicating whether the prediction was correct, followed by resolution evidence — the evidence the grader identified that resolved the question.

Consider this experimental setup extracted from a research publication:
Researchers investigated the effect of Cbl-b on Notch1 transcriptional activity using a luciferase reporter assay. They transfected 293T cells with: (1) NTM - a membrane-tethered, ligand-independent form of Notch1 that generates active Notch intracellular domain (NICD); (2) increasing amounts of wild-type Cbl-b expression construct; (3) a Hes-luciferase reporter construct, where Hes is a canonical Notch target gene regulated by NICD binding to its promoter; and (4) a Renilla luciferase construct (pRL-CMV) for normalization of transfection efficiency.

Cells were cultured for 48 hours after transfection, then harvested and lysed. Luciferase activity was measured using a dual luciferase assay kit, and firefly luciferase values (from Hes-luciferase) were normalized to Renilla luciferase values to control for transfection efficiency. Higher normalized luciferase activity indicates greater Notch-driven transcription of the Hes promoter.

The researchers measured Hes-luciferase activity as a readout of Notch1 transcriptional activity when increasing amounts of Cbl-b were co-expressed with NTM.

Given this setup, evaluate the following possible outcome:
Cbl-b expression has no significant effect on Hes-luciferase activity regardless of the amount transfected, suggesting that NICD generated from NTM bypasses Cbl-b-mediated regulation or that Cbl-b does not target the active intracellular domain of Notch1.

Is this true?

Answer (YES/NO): NO